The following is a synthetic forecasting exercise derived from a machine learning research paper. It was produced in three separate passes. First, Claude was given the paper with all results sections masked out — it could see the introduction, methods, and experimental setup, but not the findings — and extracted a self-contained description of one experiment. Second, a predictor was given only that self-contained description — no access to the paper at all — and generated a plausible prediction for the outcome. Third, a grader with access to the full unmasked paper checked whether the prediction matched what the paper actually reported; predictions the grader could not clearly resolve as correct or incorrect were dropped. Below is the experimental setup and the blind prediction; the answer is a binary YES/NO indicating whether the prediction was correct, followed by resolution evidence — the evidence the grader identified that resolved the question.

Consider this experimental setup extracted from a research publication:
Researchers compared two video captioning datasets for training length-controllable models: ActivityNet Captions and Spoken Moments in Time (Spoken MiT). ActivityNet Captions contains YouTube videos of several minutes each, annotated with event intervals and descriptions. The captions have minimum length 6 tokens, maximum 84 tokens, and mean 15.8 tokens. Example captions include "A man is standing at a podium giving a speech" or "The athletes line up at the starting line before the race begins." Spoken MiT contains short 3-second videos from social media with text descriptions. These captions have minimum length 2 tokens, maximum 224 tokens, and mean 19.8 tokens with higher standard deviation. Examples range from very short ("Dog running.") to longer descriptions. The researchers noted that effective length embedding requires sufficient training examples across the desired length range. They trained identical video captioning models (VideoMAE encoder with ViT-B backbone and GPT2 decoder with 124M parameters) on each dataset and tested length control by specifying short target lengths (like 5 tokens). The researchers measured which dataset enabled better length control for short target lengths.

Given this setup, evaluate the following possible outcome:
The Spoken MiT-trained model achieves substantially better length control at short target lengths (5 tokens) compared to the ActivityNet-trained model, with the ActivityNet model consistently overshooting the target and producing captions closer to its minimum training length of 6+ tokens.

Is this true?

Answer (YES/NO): NO